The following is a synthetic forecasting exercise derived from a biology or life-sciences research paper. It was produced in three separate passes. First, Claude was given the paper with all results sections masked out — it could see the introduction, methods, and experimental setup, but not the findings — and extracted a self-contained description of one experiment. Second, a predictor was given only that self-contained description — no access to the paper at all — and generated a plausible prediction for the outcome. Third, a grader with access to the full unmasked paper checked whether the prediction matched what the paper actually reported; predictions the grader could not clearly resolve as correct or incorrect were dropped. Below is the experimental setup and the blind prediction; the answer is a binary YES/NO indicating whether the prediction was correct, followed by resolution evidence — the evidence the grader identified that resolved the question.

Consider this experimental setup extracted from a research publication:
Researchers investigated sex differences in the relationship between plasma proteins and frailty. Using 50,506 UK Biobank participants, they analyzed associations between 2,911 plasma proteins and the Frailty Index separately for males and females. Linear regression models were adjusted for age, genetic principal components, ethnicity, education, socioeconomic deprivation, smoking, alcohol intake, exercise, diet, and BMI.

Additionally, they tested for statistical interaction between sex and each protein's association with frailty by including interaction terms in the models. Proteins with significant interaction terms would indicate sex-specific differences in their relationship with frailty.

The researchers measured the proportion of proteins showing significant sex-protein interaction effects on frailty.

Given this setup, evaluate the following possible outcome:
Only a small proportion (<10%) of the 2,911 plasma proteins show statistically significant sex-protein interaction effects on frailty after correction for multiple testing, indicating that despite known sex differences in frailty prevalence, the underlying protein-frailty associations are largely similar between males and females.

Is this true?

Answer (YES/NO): YES